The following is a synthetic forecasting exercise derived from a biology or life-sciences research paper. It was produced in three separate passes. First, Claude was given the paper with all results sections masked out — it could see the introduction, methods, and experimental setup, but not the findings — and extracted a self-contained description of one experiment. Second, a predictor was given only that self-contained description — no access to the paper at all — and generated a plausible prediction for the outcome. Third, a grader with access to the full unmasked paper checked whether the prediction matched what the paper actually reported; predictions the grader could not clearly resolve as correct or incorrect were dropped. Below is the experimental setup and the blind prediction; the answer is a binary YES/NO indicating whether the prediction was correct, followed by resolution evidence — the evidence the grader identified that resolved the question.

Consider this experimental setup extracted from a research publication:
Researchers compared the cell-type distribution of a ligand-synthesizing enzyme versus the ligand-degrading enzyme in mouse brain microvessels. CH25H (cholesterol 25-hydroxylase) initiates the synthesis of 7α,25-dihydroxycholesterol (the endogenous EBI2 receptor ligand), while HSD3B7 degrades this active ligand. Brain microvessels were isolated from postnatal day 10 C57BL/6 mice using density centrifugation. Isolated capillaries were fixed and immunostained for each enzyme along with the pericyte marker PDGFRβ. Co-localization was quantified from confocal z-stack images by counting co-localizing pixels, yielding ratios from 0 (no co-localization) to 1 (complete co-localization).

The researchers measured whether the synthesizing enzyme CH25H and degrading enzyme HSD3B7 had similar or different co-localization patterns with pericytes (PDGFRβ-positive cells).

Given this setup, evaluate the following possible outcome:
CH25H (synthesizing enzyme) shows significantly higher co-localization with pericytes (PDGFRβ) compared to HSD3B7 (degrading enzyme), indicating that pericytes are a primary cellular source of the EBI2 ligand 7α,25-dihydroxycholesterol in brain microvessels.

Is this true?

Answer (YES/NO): NO